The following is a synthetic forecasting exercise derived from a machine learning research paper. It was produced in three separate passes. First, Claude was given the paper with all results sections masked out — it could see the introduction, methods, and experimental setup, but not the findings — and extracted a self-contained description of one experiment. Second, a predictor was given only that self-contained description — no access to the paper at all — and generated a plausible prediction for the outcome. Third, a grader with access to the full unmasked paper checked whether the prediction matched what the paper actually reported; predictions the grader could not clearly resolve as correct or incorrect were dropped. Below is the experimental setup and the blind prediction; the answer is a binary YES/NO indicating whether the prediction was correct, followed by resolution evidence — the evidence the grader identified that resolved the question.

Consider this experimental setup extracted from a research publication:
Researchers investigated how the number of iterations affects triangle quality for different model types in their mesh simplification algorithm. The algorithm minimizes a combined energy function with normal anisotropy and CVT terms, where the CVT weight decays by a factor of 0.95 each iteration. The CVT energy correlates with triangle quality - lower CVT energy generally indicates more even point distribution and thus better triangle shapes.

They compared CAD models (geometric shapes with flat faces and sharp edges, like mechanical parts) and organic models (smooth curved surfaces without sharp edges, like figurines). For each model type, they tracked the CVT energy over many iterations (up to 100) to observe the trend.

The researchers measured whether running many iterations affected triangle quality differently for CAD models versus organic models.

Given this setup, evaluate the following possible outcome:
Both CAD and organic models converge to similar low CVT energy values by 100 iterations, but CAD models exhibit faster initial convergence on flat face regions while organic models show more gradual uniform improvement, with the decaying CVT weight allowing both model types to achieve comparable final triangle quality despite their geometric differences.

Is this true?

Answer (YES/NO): NO